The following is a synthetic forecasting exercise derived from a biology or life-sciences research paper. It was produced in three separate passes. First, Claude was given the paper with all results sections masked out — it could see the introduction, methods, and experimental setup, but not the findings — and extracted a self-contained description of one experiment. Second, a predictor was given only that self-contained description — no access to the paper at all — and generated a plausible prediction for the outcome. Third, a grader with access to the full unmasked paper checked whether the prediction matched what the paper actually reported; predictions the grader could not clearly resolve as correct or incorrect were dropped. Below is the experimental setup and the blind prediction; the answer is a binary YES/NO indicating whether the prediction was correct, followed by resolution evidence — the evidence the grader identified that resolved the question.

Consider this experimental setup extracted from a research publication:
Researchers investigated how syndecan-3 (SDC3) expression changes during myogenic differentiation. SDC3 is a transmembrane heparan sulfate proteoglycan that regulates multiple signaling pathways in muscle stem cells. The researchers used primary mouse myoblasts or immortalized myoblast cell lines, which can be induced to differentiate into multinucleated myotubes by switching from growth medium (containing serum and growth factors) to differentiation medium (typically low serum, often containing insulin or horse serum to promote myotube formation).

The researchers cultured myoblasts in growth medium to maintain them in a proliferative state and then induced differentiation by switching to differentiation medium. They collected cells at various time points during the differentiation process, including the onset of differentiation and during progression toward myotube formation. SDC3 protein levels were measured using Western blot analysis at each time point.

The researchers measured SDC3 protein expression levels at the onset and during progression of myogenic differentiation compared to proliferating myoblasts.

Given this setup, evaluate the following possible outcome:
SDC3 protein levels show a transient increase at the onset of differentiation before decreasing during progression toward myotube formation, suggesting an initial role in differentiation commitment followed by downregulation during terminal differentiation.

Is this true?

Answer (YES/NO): NO